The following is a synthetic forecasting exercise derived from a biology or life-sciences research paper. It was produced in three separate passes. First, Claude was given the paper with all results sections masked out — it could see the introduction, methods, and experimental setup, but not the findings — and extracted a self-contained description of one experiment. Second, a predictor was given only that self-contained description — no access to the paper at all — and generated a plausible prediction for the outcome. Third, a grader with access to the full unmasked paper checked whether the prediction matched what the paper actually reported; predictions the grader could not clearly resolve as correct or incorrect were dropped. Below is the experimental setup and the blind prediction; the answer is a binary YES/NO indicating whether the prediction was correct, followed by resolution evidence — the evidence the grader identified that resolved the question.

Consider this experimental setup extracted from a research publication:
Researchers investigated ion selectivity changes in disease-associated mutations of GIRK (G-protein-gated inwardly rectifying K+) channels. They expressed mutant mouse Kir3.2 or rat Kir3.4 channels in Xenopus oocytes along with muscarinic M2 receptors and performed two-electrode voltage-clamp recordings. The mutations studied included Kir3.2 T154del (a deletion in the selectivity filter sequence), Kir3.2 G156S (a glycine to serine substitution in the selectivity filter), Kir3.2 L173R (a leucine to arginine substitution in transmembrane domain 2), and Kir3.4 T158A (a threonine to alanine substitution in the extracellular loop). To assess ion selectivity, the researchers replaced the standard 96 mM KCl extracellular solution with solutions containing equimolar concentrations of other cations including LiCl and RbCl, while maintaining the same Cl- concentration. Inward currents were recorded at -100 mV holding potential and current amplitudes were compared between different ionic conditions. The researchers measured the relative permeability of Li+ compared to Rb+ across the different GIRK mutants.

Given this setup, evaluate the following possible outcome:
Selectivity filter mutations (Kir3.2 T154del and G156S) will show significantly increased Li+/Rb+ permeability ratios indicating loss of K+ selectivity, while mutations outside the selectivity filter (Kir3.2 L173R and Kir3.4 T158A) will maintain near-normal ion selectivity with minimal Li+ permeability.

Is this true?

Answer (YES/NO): NO